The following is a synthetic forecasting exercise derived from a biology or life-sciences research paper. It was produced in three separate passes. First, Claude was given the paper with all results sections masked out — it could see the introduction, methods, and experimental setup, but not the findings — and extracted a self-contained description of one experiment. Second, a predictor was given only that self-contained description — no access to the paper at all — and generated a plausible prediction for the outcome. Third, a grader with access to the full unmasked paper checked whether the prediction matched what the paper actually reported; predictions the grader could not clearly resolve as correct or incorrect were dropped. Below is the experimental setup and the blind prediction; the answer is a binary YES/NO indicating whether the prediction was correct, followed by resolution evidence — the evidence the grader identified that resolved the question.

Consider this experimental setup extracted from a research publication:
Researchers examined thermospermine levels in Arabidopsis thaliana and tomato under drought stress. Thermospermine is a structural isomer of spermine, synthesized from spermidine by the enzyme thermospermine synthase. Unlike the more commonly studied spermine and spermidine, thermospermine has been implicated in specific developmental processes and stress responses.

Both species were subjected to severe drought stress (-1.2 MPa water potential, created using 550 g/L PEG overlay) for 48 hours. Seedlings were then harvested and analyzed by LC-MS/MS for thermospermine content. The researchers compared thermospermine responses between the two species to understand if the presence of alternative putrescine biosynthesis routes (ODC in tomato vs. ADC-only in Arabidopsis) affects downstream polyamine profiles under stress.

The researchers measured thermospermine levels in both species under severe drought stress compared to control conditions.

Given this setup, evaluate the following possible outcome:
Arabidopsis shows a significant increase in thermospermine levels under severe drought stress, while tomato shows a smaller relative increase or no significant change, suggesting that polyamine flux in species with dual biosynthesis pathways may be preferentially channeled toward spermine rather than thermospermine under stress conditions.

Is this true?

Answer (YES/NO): NO